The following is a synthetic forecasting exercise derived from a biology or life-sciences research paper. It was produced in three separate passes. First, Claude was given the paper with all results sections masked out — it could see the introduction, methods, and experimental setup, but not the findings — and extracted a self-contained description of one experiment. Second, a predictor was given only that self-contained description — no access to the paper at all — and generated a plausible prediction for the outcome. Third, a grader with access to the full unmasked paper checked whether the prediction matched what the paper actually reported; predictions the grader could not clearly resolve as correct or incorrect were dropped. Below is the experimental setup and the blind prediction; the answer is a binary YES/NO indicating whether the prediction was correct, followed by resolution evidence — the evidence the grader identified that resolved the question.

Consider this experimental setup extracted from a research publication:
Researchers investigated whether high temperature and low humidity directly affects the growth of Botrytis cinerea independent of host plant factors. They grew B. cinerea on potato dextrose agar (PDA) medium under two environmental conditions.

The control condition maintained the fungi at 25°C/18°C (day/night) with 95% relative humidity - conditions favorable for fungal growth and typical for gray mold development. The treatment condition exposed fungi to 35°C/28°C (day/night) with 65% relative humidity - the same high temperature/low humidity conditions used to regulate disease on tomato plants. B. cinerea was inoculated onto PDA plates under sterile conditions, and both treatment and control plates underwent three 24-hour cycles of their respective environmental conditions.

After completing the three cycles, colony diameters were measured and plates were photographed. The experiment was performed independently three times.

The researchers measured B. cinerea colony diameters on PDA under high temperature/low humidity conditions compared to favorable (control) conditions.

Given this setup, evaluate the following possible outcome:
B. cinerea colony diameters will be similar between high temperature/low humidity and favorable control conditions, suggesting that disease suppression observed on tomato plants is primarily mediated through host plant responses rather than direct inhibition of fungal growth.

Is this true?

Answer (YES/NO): NO